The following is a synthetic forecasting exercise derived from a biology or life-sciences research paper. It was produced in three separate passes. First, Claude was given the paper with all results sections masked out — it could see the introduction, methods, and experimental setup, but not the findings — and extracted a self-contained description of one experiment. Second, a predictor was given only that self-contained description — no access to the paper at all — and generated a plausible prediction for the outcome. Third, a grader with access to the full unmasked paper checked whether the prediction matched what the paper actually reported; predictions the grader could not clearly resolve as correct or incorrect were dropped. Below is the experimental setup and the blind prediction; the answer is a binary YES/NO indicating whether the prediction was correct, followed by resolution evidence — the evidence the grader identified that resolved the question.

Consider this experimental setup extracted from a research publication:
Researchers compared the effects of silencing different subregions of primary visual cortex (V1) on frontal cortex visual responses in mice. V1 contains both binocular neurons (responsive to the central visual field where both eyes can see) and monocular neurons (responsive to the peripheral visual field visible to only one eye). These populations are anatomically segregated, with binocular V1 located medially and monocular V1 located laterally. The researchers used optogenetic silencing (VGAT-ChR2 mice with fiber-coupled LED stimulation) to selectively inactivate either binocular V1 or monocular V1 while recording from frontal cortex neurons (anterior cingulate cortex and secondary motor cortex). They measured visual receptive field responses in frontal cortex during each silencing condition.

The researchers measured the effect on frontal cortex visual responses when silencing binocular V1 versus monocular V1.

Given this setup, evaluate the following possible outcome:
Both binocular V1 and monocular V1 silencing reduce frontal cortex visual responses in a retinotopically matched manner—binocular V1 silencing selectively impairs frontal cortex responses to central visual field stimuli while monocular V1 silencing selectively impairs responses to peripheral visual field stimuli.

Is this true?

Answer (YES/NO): NO